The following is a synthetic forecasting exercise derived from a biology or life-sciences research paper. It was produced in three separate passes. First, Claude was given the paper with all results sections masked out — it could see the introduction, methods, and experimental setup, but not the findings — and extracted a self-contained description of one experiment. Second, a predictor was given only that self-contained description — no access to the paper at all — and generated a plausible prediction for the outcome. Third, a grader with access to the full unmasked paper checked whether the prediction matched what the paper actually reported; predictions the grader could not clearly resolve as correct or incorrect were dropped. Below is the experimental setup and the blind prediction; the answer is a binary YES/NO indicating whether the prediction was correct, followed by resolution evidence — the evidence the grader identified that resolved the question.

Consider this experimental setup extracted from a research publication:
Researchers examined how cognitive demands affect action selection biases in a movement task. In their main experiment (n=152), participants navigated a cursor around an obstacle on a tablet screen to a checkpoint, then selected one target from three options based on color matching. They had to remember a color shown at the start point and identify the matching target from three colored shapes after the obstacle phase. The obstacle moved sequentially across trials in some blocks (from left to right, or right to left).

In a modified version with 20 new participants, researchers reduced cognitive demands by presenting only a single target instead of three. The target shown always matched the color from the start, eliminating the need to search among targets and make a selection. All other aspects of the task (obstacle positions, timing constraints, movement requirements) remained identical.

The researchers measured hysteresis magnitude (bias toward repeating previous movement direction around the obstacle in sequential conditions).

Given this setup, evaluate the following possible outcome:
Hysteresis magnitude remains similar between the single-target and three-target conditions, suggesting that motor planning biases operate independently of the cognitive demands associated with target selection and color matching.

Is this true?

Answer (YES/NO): NO